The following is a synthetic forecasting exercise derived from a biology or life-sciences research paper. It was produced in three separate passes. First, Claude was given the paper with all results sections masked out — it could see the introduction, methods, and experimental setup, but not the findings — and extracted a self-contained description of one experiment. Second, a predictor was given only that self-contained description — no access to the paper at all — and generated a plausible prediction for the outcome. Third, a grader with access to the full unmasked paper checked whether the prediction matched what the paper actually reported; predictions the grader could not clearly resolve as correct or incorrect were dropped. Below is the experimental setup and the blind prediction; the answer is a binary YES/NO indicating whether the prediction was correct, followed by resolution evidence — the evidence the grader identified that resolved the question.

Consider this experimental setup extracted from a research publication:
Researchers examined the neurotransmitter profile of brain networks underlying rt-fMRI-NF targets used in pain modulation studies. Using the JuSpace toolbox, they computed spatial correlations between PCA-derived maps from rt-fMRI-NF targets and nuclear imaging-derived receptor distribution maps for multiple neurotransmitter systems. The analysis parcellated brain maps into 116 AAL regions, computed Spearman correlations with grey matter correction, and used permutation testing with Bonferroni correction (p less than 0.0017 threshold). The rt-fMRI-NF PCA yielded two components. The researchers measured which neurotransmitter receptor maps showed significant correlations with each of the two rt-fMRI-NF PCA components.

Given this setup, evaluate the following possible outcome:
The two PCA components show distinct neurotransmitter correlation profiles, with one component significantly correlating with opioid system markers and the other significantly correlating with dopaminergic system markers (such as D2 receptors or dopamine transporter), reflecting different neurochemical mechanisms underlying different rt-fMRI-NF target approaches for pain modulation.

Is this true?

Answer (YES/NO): NO